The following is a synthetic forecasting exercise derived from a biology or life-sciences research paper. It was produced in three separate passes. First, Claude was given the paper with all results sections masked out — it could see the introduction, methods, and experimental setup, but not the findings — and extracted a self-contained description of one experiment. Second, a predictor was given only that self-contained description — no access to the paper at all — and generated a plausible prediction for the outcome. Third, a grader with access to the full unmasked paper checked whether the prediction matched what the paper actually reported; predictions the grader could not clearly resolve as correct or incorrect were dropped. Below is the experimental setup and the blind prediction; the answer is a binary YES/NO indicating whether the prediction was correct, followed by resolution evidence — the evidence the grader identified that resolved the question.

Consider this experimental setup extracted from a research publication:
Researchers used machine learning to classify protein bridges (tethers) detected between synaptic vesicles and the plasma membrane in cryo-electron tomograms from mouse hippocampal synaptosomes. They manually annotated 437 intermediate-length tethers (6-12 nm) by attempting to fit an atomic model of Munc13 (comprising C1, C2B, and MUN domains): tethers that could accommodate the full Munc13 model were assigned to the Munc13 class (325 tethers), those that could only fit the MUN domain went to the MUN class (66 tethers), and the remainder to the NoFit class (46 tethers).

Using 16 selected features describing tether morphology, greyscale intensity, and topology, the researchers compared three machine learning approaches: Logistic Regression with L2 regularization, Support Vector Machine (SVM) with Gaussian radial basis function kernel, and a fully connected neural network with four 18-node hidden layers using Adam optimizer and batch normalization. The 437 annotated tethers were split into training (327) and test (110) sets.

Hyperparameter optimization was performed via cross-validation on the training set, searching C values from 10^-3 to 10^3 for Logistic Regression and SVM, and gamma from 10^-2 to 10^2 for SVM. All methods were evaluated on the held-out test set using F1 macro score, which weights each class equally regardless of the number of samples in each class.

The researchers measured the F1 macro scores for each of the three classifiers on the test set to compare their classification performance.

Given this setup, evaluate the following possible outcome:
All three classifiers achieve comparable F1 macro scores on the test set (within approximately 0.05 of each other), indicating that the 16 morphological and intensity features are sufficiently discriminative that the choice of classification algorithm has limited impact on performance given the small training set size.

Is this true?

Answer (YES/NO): NO